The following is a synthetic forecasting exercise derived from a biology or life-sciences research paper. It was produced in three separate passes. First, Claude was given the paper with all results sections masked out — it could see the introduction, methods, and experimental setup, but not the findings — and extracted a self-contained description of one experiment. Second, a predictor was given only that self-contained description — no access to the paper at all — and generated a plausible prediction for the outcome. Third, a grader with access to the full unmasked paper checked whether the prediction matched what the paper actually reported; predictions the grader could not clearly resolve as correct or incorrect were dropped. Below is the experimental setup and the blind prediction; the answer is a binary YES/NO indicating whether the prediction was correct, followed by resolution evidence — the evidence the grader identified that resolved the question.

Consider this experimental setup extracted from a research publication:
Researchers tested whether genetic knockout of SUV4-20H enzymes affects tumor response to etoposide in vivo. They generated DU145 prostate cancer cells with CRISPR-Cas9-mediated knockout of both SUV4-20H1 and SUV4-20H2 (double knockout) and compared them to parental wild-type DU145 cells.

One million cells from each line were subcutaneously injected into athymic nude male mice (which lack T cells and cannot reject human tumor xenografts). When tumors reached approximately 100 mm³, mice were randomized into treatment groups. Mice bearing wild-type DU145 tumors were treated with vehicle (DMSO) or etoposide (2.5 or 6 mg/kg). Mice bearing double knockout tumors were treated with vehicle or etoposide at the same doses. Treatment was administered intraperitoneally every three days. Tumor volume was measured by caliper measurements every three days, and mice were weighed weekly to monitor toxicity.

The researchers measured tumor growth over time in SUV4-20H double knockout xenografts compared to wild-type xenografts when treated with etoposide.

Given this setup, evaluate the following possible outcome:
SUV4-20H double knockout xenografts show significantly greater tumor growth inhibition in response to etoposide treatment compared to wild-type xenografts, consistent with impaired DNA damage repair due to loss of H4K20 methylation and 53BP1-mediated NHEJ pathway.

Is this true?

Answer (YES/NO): NO